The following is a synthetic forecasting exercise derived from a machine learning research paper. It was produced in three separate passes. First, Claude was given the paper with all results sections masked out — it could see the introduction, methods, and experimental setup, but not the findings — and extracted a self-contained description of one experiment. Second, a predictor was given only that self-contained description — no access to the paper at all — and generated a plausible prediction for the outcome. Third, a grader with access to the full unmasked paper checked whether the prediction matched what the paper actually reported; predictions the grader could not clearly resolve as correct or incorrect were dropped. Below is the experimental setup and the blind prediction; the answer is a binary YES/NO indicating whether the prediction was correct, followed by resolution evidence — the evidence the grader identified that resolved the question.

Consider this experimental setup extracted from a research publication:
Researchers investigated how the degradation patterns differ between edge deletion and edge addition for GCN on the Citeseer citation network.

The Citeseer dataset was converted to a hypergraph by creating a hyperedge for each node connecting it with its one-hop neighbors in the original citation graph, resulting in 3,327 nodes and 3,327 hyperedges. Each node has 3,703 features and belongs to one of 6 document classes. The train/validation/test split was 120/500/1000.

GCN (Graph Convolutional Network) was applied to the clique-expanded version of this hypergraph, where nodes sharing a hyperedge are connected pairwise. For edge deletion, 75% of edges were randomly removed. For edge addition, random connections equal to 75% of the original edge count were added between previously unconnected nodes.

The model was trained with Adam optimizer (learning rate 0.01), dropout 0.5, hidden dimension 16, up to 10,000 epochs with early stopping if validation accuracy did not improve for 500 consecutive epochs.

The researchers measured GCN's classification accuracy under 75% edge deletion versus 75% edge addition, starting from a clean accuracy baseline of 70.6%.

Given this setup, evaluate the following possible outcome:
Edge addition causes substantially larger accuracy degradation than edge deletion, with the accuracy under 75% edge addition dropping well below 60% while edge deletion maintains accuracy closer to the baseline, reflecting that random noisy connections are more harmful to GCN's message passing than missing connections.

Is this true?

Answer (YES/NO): NO